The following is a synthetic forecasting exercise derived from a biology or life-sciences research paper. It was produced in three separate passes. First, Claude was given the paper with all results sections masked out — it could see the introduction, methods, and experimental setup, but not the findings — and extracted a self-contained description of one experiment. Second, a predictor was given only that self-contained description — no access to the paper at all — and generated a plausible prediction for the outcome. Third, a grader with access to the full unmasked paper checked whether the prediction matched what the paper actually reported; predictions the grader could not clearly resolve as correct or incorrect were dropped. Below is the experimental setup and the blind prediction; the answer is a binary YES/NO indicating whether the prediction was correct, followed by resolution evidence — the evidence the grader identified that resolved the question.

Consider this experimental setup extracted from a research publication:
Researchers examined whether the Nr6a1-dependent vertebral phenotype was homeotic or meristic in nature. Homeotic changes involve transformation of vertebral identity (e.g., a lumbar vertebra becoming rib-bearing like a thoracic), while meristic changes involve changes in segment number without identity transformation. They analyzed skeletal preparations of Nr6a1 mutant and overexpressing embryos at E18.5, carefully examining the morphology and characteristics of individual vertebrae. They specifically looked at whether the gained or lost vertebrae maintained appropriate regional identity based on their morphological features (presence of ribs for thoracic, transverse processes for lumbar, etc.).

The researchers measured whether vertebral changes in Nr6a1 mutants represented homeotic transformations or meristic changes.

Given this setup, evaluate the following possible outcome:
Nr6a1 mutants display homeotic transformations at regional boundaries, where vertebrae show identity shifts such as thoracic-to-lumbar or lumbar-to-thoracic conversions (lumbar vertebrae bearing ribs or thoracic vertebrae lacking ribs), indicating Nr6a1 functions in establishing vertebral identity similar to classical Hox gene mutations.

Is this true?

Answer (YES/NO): NO